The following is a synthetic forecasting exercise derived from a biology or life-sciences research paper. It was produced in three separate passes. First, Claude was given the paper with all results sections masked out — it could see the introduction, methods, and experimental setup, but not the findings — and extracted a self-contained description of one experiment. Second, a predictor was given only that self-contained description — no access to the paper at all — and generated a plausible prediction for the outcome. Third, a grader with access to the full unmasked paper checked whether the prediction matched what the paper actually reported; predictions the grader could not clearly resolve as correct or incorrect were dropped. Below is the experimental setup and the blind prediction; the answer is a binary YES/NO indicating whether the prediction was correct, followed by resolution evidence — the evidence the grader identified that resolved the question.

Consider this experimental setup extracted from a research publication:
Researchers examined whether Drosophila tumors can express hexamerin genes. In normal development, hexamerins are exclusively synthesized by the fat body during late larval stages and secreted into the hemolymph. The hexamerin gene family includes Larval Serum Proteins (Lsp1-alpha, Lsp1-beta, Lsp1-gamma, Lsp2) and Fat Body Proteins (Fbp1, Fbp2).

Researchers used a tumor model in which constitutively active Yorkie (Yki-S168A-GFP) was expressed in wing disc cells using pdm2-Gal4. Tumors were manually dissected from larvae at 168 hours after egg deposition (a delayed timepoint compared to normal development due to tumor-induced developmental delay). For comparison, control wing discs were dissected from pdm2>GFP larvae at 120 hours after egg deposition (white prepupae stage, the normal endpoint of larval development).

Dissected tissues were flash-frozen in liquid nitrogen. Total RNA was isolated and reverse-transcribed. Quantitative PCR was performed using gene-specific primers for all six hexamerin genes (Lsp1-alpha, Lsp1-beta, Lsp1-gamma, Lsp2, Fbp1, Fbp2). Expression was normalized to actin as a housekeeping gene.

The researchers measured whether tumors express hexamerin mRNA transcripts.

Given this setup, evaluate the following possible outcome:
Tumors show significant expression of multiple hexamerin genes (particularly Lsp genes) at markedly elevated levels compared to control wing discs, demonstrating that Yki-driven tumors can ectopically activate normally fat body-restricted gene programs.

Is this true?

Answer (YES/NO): NO